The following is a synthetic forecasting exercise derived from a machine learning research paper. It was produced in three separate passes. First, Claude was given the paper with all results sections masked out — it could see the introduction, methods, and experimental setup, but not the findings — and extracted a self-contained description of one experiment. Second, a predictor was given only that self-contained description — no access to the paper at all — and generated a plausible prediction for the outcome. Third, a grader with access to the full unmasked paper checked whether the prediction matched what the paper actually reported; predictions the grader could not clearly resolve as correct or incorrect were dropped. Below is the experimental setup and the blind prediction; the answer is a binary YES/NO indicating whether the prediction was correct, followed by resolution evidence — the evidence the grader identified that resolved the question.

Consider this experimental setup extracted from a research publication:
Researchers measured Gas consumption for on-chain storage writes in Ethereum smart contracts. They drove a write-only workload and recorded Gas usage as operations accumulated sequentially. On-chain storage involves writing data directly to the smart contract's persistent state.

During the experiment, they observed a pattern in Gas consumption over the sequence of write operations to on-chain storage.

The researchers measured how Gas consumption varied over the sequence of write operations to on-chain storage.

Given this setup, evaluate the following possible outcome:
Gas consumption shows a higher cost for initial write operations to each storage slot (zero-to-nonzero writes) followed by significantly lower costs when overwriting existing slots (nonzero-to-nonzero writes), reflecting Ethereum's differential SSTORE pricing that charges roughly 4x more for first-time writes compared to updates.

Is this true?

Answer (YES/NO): NO